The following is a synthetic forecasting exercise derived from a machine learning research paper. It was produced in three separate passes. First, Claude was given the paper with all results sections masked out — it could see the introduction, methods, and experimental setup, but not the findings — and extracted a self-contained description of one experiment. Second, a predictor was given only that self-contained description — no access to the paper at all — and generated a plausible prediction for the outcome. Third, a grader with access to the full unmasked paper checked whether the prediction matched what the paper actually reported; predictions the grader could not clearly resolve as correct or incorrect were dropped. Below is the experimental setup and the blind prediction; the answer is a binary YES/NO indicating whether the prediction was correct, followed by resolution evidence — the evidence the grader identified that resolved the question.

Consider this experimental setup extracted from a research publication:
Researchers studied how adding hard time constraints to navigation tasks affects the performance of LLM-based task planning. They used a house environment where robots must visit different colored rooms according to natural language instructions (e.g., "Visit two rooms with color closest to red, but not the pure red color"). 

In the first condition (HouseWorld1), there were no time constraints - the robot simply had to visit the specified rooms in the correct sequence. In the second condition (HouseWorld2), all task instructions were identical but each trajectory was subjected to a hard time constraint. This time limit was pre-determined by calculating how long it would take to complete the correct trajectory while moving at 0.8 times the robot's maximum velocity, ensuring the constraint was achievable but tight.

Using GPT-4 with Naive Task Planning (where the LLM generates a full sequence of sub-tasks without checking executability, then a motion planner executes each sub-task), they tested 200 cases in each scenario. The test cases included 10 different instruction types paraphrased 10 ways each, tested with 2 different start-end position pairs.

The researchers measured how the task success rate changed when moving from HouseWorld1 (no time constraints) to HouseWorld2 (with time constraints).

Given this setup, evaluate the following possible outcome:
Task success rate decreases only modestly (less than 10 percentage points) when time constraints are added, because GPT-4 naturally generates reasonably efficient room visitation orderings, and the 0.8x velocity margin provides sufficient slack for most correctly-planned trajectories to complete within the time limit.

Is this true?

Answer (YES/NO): NO